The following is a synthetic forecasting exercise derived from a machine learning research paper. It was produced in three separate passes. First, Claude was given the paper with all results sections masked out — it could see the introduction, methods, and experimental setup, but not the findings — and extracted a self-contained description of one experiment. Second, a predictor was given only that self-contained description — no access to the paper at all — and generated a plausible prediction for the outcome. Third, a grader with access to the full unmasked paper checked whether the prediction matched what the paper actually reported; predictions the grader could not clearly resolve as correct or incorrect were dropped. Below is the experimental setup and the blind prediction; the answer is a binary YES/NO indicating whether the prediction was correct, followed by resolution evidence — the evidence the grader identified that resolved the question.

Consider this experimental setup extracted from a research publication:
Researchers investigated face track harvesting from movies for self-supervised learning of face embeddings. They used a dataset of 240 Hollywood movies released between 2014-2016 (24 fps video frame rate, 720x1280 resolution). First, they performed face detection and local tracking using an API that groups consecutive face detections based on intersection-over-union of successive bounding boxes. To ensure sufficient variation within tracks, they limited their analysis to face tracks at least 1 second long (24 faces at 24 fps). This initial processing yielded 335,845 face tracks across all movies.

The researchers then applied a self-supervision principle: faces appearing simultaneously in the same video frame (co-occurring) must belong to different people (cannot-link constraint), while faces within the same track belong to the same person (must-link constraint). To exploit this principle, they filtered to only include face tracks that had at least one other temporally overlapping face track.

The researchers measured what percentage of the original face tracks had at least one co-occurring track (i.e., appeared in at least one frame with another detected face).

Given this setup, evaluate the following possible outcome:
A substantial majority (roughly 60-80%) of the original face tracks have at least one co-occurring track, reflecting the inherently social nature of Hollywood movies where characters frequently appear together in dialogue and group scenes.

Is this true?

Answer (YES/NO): NO